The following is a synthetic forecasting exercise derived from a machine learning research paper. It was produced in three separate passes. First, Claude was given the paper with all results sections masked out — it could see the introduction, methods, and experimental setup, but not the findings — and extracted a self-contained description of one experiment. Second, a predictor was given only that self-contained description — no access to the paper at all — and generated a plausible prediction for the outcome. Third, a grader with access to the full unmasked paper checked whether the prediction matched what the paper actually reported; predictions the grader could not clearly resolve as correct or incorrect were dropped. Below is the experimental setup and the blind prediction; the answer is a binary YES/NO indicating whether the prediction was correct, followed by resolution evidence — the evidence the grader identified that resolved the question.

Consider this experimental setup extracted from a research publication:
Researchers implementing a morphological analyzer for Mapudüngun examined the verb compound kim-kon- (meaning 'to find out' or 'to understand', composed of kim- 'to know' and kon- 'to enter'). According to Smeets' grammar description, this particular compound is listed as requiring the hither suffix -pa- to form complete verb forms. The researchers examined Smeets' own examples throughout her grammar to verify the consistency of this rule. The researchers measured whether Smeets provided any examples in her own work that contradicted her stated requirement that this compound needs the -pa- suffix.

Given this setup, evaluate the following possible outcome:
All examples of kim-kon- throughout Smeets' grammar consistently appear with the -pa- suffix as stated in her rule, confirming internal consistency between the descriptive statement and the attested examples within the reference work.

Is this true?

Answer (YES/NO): NO